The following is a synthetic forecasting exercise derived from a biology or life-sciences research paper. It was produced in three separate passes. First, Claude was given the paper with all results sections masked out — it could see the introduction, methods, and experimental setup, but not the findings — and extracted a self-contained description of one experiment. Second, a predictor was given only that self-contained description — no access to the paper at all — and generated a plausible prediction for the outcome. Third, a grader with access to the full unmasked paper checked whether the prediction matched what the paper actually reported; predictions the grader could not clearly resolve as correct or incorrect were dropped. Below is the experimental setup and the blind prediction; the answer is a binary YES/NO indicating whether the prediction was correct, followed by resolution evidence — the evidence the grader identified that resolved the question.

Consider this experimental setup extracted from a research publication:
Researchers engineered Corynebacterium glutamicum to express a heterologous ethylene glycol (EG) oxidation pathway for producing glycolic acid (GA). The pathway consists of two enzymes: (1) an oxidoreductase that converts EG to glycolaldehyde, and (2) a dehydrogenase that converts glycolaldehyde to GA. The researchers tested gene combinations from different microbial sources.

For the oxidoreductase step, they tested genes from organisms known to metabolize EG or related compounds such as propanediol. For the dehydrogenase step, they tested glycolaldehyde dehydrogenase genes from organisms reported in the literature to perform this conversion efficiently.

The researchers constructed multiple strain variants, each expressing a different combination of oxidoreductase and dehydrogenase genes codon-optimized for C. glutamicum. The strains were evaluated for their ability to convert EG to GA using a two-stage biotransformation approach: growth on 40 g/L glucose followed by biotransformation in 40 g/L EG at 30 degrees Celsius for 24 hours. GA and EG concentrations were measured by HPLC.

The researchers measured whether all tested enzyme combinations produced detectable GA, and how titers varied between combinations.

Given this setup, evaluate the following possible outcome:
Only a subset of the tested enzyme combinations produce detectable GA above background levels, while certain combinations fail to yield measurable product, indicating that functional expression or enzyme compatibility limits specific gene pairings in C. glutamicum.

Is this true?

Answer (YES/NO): NO